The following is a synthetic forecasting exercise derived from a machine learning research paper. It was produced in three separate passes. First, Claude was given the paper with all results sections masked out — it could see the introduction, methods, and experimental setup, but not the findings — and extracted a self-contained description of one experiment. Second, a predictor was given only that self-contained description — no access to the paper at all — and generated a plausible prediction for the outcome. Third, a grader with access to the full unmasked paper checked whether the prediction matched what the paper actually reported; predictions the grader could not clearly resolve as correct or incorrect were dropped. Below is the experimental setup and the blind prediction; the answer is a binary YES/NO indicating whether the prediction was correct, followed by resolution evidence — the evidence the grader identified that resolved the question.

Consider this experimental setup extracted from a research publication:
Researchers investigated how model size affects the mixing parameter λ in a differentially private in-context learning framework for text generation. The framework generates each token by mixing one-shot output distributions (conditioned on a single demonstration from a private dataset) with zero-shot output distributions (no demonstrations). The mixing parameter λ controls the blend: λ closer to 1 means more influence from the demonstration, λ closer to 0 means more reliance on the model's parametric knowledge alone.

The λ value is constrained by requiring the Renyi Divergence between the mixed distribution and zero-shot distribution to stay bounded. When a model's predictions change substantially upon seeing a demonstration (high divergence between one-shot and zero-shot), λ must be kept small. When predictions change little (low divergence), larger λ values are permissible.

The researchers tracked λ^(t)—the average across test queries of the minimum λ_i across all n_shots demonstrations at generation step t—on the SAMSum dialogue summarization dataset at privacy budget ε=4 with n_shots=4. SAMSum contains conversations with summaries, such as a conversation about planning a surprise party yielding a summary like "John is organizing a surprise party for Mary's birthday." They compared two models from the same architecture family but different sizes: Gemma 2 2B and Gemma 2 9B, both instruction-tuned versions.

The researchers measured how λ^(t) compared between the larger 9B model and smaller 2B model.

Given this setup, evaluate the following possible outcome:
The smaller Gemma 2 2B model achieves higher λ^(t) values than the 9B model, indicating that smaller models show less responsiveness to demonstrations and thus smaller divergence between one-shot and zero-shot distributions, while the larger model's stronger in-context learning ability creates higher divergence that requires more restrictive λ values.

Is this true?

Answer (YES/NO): YES